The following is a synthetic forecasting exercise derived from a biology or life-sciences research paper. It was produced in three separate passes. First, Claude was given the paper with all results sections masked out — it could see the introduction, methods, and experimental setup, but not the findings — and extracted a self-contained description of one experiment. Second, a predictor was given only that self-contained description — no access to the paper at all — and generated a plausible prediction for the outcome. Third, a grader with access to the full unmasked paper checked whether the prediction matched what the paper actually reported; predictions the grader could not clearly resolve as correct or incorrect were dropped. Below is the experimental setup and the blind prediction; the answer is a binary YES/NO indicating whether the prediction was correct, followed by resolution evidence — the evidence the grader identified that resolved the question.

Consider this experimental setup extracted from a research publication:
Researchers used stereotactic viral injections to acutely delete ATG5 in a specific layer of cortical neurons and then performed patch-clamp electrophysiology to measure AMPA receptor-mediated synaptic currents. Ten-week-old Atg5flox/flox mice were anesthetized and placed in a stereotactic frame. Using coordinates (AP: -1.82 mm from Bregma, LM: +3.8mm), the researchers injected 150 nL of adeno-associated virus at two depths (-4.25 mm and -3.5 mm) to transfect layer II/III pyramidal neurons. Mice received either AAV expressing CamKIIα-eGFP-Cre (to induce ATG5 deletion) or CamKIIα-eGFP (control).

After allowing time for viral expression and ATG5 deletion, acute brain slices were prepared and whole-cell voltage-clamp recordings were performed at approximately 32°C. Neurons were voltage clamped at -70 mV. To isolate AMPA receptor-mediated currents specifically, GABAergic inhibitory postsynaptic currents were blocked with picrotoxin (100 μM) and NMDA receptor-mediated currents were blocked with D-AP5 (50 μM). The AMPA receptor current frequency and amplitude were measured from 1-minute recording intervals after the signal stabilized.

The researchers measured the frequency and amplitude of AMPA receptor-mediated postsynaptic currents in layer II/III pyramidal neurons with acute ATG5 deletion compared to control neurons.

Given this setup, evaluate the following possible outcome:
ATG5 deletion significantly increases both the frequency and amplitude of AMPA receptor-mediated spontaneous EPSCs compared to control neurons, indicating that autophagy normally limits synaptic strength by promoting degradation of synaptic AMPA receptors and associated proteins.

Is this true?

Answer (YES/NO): NO